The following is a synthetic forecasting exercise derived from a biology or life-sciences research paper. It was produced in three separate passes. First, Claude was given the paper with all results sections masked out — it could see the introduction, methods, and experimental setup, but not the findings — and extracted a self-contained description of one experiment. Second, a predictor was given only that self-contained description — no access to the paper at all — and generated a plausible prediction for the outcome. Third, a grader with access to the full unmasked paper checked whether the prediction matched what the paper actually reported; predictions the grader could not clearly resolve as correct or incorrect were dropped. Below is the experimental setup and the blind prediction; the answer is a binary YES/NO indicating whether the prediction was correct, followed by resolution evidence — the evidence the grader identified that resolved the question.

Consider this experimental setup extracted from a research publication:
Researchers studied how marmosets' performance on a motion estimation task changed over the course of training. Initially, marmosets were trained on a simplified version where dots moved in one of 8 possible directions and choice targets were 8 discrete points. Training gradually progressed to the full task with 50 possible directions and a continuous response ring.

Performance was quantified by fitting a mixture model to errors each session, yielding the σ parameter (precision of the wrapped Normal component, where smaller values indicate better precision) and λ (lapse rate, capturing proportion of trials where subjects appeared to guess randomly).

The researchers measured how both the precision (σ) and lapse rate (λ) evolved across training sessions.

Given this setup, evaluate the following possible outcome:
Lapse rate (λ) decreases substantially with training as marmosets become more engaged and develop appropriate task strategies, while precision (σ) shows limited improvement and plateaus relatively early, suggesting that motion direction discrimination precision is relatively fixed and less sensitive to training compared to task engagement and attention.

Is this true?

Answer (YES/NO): NO